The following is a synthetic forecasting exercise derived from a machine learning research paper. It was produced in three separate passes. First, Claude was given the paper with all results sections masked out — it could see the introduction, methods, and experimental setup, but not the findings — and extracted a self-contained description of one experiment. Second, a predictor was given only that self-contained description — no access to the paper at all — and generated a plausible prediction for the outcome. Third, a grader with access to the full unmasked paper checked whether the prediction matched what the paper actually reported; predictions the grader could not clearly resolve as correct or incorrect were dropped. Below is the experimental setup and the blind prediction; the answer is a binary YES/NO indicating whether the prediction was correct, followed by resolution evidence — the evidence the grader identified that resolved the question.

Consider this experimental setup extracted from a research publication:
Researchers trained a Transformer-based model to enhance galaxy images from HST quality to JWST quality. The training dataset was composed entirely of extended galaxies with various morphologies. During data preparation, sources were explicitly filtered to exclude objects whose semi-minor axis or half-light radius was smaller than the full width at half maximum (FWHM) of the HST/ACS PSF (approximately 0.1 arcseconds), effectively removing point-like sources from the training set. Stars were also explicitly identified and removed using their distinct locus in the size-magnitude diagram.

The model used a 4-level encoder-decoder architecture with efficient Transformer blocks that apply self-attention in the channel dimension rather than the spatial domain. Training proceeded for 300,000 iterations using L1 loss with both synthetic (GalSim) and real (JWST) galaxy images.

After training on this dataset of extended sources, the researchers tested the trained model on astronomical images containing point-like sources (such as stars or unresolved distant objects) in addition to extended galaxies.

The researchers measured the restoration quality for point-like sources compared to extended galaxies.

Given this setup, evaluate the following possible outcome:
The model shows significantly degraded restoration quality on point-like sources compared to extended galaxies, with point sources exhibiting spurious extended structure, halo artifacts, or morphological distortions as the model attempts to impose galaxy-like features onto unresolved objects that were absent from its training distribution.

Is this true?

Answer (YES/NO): NO